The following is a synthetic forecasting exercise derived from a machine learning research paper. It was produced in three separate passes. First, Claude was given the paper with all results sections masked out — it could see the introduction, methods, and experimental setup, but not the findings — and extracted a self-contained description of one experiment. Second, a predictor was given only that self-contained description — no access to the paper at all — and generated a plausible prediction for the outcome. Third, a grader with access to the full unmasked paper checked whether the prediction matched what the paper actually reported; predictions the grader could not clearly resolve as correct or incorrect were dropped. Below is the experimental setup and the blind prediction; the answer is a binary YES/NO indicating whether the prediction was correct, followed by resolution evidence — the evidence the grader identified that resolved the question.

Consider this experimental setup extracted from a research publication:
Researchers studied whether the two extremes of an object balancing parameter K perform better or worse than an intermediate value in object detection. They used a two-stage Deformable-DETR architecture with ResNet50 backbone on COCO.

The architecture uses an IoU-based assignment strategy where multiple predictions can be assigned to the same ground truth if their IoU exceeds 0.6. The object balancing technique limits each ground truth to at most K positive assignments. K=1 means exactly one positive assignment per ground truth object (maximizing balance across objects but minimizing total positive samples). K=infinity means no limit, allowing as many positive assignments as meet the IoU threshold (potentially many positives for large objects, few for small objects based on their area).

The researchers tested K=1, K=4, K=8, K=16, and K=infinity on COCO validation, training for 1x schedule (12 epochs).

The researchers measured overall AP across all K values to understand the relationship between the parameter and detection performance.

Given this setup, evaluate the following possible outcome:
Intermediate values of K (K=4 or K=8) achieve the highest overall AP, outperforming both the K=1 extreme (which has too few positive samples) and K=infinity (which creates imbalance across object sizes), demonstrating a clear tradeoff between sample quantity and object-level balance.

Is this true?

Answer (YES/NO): YES